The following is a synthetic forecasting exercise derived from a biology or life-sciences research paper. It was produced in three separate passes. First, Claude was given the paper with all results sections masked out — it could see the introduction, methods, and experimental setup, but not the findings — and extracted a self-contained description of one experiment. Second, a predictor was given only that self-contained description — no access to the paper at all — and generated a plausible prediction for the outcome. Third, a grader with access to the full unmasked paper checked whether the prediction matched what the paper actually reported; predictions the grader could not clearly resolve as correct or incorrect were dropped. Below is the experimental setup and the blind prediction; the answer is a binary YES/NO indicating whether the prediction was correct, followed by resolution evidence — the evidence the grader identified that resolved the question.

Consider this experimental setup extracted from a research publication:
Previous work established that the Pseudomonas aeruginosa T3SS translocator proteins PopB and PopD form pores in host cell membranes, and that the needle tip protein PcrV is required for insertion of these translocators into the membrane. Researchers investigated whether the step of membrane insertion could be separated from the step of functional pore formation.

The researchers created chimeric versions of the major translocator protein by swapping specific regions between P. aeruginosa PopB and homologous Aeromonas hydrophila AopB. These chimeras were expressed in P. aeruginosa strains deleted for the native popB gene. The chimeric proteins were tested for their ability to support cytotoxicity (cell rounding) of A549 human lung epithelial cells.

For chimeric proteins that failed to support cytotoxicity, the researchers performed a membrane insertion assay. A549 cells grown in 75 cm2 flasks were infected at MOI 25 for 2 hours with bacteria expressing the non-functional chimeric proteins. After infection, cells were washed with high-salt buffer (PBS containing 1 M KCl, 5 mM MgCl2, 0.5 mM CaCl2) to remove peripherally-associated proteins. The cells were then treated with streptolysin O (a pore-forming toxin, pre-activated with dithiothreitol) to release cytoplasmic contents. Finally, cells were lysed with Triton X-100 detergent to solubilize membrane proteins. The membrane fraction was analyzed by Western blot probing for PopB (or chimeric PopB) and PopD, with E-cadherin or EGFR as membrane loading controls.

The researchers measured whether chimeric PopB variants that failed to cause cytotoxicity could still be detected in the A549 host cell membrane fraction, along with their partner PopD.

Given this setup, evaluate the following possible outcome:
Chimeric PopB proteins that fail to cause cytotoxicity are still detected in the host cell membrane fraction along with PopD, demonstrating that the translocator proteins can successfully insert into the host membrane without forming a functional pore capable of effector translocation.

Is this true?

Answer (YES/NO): YES